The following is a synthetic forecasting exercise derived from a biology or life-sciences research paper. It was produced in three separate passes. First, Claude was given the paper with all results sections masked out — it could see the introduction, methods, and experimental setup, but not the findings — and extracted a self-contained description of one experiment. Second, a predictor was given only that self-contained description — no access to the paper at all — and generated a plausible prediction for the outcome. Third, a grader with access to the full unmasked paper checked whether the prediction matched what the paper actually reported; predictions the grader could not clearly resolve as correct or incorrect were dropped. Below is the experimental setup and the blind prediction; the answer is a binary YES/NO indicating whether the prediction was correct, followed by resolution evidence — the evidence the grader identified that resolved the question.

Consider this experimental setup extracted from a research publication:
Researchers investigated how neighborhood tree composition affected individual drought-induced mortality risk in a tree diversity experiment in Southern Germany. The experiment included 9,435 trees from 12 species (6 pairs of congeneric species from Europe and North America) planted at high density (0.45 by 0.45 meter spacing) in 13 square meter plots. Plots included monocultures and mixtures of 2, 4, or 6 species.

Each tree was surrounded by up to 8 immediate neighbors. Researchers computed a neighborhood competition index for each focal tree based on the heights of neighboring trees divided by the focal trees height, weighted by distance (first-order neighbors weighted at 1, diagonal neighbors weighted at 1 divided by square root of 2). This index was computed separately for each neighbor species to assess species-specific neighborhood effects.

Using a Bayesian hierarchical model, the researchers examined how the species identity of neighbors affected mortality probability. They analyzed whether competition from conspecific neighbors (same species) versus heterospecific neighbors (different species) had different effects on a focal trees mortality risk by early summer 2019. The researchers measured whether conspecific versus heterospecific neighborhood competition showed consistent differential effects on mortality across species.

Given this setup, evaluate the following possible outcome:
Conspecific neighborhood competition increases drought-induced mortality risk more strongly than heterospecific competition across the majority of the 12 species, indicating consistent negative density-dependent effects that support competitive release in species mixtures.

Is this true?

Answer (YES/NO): NO